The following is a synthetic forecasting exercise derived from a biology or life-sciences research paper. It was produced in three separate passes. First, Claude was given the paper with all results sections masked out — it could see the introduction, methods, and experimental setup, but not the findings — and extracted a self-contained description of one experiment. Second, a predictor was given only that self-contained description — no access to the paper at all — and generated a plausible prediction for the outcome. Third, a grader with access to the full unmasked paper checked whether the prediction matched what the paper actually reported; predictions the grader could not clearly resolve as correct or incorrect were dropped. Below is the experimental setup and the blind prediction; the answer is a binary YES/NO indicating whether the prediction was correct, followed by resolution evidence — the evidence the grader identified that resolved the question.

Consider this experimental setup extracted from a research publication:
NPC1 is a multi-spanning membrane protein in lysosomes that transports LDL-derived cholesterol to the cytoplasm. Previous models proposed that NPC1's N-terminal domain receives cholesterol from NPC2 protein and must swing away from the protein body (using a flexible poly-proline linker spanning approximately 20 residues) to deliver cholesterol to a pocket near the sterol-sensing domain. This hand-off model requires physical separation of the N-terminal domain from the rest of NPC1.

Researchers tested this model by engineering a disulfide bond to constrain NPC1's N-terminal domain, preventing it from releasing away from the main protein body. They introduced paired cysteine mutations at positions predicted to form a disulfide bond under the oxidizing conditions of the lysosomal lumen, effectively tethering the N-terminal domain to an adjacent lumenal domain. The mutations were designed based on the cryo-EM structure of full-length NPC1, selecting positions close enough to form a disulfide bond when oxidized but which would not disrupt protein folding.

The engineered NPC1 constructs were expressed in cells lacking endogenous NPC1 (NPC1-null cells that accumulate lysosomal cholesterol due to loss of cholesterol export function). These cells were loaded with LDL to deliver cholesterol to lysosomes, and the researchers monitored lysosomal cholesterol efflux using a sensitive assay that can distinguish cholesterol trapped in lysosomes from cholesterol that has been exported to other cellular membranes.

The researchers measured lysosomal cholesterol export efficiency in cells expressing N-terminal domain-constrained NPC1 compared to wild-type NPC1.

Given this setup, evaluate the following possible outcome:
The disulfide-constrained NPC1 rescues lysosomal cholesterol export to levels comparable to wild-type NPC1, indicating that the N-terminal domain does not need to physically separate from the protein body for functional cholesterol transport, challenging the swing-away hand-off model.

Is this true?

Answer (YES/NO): YES